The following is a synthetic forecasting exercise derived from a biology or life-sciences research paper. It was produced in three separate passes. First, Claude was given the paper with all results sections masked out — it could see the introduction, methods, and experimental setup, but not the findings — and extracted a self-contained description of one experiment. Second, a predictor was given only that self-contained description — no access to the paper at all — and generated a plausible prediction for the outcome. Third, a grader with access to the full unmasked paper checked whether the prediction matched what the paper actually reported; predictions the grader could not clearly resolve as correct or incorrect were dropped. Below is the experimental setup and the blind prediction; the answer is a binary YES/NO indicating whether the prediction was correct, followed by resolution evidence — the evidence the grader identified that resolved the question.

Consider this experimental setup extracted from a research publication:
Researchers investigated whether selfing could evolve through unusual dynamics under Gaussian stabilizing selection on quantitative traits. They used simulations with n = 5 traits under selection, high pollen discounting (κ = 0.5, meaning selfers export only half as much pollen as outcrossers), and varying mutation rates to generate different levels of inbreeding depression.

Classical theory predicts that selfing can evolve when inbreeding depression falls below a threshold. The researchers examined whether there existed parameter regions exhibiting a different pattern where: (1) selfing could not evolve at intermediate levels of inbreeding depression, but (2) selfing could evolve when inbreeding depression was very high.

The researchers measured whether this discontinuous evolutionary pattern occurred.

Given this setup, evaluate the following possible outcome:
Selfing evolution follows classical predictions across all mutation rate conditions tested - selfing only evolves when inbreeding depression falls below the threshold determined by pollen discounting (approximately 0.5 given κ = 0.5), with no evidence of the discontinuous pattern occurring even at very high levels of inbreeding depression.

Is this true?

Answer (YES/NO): NO